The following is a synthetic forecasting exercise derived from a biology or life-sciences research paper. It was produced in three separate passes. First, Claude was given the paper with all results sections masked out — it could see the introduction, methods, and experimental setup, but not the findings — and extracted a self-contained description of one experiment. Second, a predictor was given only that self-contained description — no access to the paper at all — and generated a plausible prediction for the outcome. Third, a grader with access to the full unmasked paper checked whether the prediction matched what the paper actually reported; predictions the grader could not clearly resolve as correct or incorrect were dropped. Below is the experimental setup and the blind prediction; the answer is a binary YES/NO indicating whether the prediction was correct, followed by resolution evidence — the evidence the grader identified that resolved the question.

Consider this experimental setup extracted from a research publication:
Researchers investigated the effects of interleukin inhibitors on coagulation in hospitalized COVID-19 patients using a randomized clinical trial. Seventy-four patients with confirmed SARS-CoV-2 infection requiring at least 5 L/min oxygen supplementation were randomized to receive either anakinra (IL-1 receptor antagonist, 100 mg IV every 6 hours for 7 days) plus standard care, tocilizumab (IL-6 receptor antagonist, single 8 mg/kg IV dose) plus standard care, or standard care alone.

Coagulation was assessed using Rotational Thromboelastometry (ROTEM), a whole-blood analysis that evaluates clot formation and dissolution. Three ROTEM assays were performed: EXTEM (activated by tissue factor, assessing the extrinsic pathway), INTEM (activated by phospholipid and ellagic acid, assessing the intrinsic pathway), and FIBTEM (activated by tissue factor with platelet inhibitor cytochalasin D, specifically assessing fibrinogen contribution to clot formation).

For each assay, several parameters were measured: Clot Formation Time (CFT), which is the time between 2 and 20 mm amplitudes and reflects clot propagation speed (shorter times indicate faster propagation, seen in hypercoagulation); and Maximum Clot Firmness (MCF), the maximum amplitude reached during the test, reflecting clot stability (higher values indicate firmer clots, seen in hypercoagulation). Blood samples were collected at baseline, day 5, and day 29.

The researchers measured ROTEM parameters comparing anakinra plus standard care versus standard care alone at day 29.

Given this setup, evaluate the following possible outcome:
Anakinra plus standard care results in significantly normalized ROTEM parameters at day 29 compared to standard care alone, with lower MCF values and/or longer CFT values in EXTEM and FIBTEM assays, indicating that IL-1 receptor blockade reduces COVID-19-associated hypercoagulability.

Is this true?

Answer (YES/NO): NO